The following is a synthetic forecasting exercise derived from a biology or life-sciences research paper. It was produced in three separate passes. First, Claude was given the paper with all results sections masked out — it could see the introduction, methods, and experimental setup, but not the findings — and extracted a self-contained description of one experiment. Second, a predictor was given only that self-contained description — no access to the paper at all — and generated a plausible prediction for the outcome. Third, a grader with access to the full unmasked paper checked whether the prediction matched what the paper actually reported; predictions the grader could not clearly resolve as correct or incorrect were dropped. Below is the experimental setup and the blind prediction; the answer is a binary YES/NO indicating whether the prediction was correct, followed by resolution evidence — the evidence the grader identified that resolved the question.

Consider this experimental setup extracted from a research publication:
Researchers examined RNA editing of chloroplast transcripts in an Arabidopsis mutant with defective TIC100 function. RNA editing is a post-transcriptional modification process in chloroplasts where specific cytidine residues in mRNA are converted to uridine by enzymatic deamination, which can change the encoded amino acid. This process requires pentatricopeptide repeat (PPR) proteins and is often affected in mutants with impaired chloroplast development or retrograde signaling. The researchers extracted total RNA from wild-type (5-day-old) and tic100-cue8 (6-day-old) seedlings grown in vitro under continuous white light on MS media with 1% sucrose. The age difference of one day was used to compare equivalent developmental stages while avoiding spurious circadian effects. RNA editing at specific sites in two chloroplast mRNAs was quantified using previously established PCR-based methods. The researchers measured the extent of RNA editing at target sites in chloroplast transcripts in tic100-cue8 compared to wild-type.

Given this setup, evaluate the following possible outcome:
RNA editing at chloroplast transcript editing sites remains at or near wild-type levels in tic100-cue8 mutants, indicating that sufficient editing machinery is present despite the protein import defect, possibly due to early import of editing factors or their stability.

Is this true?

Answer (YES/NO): NO